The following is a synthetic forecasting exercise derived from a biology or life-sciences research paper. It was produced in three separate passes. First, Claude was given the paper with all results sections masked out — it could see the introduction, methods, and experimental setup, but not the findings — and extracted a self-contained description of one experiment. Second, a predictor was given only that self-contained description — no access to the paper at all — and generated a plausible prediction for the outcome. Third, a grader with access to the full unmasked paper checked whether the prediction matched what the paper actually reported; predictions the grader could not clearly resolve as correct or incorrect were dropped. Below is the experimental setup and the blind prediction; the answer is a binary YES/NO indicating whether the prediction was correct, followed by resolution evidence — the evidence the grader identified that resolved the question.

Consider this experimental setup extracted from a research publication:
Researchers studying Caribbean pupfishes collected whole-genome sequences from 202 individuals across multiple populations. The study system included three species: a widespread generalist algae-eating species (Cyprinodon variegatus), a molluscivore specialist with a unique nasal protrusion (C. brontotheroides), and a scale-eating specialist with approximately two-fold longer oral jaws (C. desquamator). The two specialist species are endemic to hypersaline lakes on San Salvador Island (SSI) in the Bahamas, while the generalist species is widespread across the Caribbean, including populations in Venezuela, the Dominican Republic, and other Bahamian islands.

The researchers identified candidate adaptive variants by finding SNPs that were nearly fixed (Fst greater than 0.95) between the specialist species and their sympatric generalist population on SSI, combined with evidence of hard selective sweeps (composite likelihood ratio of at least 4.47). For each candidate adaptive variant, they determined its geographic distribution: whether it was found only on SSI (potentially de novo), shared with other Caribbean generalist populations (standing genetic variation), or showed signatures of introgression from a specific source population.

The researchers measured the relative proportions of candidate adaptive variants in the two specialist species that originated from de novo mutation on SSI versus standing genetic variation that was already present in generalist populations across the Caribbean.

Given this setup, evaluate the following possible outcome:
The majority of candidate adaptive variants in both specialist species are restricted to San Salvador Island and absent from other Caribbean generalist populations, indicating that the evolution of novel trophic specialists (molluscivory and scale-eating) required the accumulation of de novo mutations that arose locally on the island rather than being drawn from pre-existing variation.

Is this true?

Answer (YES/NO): NO